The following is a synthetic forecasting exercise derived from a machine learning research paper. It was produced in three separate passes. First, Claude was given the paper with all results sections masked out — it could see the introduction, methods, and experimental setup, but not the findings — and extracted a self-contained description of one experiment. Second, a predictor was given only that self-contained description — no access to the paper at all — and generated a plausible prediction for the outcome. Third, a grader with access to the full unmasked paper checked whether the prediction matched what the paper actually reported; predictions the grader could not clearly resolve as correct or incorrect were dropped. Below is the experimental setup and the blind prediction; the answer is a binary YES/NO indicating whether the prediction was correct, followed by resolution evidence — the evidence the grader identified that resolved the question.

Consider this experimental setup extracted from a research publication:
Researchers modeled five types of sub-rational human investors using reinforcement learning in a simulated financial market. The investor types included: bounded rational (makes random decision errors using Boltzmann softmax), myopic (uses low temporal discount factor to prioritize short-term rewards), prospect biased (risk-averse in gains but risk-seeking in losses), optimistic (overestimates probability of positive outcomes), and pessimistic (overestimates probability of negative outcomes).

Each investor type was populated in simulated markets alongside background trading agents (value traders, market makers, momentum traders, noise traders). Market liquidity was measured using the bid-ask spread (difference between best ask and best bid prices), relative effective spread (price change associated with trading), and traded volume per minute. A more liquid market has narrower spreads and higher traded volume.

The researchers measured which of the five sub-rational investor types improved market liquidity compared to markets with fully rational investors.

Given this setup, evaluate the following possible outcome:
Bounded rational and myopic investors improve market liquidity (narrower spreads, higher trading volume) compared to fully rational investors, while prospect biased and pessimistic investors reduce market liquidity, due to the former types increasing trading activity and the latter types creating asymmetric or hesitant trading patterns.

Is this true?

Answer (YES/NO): NO